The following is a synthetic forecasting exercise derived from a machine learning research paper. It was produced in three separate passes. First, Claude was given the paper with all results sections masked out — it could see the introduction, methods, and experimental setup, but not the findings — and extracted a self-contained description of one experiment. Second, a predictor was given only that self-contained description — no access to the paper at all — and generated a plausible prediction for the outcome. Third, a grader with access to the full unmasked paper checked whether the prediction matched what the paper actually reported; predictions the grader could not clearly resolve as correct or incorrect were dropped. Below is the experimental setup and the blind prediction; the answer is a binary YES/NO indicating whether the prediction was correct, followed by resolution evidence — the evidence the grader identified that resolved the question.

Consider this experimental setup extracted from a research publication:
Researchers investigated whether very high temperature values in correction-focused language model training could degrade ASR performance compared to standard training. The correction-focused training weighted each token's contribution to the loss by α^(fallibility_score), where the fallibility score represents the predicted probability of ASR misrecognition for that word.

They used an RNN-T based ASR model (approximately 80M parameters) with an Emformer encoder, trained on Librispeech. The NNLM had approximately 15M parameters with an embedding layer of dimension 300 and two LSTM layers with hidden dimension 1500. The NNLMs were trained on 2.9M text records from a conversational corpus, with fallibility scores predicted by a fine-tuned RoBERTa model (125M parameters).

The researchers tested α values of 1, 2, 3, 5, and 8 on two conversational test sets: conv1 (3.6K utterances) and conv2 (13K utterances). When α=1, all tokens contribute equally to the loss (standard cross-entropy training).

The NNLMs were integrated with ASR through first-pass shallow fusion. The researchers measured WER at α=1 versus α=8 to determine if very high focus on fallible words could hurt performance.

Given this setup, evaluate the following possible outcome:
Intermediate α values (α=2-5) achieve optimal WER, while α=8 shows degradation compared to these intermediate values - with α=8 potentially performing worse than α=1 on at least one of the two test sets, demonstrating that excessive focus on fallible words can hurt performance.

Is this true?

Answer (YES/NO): YES